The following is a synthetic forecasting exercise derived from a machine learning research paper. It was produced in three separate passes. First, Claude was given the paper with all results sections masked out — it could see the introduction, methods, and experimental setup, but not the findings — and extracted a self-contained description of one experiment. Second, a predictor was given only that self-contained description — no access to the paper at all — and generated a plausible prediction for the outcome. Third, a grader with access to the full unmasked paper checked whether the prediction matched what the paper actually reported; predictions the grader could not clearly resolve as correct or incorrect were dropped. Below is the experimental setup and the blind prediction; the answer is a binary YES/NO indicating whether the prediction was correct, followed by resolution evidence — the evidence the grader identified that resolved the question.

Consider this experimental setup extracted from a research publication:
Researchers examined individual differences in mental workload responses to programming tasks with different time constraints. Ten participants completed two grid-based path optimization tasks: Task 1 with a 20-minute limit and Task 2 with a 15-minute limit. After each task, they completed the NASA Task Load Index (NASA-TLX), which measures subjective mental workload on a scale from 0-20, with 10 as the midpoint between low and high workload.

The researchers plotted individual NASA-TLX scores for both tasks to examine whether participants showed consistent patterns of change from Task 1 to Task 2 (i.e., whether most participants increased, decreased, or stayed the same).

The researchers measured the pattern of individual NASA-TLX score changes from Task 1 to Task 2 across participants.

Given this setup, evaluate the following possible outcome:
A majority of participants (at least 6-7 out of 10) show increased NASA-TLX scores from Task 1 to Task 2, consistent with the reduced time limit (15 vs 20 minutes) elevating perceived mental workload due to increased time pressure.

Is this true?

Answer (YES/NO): NO